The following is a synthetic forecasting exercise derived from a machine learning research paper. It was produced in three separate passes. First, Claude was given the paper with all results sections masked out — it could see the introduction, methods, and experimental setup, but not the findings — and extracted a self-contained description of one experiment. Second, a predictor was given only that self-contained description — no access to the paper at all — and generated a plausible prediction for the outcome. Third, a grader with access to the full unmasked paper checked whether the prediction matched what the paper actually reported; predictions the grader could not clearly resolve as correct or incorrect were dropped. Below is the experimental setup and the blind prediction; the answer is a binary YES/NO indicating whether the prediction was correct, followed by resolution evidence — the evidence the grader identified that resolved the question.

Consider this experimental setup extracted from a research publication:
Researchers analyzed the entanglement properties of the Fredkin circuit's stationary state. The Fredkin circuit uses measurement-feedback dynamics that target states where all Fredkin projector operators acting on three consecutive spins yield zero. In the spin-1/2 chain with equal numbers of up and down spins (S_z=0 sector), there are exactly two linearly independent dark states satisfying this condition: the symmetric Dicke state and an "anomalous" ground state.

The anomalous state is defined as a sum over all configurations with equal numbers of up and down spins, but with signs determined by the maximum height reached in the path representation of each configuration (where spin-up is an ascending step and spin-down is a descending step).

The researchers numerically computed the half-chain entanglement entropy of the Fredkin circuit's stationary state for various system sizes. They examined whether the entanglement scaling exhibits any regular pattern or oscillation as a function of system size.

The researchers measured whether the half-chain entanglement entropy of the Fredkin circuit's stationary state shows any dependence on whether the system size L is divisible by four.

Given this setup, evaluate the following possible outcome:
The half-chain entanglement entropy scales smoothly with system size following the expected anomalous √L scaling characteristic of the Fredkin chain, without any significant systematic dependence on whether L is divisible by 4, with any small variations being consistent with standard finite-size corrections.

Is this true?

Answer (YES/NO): NO